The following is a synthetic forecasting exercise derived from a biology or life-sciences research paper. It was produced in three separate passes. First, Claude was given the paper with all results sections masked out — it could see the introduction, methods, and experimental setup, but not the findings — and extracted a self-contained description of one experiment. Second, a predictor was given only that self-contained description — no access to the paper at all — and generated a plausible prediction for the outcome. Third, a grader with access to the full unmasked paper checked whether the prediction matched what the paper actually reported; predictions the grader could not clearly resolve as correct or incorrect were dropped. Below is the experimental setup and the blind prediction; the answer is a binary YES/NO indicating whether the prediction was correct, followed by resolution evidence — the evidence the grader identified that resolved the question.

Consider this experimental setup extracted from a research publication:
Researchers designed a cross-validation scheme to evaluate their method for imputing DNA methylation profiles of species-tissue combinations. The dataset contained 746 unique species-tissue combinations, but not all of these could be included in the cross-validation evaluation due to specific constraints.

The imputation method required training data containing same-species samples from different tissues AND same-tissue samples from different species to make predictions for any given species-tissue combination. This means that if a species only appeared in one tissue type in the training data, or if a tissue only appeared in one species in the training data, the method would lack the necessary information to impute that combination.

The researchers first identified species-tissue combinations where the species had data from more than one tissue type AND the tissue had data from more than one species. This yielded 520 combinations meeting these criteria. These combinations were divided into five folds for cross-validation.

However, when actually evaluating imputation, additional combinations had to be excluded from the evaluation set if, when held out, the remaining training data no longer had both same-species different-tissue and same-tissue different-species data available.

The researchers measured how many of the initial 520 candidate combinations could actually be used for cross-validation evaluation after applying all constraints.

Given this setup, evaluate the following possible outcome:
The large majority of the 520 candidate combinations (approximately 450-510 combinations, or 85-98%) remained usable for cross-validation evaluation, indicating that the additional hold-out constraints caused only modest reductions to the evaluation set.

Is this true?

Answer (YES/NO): YES